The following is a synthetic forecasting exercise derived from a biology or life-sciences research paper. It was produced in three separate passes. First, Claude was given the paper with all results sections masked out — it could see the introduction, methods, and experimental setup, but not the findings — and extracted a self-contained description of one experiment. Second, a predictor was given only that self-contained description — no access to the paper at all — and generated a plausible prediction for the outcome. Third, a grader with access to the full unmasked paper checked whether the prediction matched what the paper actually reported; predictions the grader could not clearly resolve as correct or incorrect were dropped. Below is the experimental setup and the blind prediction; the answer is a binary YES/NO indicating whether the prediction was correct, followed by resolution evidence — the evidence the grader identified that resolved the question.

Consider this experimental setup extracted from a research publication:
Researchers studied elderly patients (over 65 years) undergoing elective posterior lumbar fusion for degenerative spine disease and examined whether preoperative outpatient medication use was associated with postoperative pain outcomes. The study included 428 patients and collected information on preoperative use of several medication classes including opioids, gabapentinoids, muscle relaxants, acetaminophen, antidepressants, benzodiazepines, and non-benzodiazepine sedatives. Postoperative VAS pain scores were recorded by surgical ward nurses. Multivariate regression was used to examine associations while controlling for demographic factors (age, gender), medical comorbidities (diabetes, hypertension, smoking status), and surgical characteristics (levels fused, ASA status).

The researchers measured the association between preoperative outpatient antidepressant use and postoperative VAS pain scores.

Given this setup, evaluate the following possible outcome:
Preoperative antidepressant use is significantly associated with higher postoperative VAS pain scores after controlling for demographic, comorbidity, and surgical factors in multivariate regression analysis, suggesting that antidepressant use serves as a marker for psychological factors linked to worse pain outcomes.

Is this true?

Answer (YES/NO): YES